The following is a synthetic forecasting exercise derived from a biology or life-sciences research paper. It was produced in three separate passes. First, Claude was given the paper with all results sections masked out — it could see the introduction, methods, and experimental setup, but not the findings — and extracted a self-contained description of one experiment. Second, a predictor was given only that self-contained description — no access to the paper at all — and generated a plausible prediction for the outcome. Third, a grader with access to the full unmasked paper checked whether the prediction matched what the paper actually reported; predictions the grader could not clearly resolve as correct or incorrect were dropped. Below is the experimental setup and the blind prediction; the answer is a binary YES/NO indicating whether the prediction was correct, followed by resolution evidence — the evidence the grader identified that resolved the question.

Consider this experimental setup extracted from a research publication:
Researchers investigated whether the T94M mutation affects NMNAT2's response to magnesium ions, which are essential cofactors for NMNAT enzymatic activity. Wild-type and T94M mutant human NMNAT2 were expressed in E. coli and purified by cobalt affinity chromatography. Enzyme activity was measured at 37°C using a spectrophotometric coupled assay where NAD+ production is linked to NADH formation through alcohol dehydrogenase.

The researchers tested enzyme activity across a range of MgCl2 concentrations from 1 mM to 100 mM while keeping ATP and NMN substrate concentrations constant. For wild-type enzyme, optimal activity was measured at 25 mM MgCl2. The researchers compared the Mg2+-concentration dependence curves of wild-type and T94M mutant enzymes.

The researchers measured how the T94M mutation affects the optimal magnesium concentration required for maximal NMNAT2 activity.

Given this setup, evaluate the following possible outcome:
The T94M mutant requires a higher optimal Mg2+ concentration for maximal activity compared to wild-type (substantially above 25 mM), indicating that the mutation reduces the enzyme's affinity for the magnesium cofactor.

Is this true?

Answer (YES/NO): NO